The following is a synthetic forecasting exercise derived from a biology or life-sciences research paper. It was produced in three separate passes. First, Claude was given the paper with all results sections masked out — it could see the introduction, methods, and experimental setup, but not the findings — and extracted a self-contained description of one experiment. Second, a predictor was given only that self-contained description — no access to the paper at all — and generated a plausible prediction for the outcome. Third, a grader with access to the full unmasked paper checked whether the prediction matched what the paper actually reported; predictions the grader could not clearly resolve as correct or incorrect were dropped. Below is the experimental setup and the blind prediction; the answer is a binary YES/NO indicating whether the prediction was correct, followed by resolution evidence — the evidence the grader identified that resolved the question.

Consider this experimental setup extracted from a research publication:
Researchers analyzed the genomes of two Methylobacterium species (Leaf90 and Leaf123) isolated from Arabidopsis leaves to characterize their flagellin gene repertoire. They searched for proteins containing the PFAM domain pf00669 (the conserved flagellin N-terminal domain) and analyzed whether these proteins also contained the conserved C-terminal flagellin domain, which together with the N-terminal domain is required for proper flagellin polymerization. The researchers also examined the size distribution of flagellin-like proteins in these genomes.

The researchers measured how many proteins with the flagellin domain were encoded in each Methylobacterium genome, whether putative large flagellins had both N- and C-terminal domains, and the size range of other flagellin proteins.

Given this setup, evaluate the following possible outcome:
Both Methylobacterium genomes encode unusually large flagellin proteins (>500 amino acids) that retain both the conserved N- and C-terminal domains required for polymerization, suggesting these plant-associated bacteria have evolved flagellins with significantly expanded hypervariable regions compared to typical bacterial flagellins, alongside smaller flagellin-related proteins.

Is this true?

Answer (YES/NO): NO